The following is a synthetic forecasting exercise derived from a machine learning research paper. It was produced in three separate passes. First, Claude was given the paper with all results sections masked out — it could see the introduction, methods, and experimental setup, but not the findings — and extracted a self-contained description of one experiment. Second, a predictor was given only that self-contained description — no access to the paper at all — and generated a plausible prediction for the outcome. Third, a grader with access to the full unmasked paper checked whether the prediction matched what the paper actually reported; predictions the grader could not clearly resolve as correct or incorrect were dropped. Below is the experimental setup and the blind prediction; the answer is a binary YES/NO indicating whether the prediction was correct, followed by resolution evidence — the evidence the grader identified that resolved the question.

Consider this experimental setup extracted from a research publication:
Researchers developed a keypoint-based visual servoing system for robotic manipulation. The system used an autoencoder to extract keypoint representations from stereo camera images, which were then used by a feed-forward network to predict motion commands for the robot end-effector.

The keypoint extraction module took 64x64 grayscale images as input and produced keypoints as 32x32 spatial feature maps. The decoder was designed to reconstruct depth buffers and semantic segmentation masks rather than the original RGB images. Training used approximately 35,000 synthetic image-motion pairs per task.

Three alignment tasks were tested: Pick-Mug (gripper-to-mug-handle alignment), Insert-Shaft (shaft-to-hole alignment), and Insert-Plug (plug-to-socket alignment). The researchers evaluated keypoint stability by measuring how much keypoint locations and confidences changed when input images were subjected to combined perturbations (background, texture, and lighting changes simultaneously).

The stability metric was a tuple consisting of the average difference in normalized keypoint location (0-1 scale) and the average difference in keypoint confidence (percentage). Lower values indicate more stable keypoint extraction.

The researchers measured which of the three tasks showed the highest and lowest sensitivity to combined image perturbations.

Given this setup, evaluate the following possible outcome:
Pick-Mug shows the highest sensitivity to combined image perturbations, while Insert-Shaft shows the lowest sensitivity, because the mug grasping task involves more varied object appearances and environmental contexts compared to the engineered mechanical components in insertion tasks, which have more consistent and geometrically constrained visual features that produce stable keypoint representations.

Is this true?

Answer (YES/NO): NO